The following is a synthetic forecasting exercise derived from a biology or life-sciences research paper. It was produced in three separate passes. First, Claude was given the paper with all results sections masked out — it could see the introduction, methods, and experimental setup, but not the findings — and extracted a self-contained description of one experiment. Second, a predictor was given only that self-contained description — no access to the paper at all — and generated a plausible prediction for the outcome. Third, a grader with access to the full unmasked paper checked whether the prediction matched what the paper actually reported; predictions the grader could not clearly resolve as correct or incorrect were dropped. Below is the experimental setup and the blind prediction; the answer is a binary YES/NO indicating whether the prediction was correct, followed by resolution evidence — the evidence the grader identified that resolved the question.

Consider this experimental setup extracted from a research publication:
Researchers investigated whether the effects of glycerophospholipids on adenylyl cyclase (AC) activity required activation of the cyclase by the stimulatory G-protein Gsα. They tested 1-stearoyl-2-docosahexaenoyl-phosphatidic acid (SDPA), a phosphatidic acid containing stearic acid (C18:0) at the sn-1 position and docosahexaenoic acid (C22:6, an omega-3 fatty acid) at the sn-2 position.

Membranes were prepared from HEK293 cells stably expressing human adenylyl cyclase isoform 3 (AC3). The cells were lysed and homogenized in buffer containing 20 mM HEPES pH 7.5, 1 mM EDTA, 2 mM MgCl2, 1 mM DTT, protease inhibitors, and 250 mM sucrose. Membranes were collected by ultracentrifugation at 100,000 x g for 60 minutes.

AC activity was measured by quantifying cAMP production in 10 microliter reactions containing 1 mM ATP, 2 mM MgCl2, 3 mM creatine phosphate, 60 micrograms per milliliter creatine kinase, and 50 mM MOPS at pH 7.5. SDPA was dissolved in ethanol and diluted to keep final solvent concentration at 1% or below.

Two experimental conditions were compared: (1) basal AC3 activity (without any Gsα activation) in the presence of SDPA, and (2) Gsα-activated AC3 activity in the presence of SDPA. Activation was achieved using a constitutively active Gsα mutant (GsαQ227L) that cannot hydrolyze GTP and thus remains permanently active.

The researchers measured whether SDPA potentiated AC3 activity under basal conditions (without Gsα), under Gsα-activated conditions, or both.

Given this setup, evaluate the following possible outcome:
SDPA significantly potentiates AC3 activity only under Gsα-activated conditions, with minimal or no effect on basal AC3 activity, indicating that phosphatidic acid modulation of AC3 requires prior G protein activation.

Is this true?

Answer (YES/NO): YES